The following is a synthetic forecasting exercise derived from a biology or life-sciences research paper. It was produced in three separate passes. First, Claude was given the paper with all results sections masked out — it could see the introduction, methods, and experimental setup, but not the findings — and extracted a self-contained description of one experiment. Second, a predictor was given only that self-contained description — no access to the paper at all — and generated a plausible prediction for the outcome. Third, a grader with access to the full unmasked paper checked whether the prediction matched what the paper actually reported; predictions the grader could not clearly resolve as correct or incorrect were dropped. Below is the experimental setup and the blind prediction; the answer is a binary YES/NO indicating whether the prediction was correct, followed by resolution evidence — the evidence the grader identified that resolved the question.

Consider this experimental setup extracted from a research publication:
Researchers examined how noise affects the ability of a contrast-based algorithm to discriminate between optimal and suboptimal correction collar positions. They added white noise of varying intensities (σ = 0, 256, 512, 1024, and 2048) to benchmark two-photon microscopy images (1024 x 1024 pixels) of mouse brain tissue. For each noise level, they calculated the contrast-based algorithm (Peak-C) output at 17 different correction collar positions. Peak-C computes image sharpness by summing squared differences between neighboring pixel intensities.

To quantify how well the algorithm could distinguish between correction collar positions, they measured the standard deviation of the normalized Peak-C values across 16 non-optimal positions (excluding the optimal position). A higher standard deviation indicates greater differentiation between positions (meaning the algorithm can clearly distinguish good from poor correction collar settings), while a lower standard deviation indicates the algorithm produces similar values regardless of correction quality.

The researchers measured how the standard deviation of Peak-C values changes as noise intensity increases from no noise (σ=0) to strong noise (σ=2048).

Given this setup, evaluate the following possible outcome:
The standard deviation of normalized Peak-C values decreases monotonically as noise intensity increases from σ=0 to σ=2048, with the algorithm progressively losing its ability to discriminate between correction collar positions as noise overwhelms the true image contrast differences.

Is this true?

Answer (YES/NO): YES